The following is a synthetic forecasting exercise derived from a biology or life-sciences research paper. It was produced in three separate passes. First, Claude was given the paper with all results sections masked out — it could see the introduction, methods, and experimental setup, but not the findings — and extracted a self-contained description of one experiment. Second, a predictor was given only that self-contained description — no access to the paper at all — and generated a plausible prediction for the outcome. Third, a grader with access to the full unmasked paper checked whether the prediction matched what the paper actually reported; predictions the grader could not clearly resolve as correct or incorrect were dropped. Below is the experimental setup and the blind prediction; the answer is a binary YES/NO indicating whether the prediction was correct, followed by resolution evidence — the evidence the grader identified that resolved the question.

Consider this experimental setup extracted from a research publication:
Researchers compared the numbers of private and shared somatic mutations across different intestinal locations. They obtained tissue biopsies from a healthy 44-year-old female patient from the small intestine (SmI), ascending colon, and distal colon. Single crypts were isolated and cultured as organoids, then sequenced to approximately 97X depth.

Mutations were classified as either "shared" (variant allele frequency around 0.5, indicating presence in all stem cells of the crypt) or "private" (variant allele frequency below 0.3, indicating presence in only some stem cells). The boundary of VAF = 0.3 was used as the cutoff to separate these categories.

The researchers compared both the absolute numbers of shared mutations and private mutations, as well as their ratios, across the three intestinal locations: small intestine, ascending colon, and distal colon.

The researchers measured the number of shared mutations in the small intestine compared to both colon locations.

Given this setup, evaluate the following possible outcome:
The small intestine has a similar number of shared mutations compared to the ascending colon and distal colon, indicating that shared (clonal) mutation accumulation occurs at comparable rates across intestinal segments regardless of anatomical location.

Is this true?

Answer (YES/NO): NO